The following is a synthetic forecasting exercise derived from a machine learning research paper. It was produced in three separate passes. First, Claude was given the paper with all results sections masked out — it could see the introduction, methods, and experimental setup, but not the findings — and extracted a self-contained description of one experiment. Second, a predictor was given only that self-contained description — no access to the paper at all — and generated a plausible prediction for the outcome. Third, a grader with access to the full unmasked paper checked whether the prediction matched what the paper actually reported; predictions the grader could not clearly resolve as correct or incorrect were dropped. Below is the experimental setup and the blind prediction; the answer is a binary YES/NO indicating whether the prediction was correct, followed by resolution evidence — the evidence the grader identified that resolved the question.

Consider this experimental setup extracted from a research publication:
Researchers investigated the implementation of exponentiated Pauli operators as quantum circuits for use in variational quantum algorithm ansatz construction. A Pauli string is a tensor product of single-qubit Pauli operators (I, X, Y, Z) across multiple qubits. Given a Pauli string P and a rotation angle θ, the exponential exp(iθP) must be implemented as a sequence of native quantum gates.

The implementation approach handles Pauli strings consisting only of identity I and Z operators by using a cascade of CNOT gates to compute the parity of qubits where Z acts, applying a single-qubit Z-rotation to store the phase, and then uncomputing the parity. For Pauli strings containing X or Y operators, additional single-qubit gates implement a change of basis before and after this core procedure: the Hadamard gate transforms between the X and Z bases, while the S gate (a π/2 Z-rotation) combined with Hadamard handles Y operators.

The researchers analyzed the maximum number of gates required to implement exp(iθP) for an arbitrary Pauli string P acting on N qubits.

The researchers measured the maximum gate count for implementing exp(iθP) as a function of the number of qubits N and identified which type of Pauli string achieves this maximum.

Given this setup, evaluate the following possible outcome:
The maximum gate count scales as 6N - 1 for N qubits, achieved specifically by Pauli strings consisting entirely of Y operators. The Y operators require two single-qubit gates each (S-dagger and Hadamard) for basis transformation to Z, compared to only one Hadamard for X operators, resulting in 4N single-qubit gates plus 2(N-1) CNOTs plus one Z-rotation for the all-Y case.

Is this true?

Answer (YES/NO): YES